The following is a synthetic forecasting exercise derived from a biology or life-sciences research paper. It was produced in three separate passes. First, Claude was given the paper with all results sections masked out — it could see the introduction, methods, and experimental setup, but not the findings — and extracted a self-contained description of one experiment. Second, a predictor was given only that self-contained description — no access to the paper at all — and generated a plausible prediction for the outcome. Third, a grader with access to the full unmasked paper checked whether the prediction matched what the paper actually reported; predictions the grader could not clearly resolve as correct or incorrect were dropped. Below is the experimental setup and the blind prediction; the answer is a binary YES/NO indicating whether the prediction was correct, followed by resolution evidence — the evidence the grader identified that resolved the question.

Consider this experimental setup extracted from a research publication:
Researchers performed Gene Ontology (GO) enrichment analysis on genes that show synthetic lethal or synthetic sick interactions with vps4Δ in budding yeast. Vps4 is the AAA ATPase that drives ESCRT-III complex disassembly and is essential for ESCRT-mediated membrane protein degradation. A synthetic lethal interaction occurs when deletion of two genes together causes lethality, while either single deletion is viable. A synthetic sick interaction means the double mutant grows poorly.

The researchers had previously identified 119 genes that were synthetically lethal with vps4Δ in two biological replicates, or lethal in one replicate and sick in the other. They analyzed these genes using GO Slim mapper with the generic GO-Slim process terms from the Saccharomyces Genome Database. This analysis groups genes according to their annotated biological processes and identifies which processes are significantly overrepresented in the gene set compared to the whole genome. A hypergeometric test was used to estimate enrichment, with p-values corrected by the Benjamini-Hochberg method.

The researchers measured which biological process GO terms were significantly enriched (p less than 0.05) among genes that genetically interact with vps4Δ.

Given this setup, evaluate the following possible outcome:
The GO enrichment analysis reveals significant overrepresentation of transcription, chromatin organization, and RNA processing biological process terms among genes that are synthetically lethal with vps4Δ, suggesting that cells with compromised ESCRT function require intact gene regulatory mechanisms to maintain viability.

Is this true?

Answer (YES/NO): NO